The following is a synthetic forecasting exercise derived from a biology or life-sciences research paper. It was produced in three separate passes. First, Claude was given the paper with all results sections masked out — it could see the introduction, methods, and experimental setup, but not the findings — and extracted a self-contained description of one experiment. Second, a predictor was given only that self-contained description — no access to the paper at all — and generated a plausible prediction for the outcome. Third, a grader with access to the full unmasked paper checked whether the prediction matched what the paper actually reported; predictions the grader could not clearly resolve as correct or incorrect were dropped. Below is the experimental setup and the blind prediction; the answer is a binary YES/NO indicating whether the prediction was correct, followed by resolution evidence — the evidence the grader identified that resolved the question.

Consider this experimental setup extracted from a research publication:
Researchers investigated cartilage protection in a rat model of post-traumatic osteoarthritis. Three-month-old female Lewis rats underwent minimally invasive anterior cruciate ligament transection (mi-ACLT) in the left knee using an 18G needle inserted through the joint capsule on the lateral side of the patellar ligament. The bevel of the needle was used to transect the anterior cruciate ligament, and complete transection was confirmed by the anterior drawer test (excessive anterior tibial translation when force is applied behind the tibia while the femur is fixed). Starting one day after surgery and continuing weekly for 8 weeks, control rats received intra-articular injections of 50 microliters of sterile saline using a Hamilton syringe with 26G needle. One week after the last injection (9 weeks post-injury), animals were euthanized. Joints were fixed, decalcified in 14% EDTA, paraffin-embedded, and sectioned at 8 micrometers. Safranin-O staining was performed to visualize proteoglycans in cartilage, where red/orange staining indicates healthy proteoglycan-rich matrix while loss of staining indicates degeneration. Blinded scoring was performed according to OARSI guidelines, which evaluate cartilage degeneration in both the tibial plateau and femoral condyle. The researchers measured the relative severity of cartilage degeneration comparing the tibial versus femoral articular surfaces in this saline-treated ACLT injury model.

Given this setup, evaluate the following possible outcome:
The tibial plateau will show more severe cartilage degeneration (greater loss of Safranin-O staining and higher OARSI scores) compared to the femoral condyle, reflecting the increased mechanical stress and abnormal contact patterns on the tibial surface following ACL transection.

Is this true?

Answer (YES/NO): NO